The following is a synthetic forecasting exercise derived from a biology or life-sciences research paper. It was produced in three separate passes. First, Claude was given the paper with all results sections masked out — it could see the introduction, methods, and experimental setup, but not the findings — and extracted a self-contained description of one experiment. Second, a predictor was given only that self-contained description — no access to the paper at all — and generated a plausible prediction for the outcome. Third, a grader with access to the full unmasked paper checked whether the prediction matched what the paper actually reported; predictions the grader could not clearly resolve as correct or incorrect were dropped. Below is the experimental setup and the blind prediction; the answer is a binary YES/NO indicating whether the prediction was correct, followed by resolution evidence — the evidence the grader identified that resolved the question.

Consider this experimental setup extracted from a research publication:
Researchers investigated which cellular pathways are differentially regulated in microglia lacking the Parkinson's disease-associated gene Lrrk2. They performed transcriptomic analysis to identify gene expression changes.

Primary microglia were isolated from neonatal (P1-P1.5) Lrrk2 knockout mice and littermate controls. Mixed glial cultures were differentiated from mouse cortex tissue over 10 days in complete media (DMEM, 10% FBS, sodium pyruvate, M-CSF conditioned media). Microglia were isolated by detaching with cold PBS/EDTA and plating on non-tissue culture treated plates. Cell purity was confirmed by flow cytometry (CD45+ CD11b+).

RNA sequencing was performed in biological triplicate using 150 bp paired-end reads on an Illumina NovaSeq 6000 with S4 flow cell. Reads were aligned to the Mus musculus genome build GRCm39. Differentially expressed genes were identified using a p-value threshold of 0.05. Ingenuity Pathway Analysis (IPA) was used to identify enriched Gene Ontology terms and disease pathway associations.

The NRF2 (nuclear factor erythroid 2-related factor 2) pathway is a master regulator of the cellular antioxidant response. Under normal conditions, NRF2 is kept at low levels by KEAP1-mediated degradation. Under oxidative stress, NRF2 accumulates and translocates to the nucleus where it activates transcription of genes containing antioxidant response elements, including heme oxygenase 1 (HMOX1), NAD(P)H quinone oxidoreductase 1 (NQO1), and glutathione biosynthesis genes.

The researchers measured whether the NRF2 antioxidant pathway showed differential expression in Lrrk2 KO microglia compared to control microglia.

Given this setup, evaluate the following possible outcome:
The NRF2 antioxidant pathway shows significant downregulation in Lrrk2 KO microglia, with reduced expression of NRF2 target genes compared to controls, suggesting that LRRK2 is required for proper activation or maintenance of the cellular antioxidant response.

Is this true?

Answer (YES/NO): NO